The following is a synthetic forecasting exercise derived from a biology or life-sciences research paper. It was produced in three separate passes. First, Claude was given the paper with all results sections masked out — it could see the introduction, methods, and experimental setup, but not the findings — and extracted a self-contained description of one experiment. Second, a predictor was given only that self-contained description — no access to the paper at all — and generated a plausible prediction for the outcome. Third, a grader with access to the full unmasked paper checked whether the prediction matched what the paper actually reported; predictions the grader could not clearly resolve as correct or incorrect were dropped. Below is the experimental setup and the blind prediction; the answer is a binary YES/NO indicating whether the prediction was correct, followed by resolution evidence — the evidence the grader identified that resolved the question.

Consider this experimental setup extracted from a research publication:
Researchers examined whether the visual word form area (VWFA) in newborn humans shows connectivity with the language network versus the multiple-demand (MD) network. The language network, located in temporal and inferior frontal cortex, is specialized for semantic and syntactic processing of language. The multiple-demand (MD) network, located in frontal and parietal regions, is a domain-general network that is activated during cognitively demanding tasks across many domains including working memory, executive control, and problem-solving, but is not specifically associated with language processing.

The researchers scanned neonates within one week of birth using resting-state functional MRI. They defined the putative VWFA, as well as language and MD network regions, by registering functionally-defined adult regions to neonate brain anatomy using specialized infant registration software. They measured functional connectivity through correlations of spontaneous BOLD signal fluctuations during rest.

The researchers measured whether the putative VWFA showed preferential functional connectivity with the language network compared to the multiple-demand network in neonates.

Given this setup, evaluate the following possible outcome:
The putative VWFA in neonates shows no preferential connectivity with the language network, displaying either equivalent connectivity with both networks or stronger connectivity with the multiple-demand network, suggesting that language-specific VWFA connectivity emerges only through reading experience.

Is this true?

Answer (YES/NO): NO